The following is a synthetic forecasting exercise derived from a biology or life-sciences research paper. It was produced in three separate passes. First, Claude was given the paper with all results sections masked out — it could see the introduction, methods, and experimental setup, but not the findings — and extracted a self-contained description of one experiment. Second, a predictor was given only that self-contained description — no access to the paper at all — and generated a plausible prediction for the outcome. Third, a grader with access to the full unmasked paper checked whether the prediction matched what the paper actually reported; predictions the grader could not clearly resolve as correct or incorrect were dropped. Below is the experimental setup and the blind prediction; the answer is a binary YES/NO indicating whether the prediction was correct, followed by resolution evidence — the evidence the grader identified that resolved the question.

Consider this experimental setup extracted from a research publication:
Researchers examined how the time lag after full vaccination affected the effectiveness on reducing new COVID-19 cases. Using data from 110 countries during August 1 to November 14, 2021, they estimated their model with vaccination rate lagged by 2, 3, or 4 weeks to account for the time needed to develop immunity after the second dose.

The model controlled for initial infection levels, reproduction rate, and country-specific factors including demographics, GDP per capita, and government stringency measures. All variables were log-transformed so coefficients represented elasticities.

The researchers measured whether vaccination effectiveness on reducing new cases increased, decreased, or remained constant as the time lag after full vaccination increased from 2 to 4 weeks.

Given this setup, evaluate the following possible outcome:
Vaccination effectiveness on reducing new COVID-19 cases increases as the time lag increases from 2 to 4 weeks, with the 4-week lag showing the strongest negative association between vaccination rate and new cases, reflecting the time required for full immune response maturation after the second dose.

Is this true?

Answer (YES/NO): NO